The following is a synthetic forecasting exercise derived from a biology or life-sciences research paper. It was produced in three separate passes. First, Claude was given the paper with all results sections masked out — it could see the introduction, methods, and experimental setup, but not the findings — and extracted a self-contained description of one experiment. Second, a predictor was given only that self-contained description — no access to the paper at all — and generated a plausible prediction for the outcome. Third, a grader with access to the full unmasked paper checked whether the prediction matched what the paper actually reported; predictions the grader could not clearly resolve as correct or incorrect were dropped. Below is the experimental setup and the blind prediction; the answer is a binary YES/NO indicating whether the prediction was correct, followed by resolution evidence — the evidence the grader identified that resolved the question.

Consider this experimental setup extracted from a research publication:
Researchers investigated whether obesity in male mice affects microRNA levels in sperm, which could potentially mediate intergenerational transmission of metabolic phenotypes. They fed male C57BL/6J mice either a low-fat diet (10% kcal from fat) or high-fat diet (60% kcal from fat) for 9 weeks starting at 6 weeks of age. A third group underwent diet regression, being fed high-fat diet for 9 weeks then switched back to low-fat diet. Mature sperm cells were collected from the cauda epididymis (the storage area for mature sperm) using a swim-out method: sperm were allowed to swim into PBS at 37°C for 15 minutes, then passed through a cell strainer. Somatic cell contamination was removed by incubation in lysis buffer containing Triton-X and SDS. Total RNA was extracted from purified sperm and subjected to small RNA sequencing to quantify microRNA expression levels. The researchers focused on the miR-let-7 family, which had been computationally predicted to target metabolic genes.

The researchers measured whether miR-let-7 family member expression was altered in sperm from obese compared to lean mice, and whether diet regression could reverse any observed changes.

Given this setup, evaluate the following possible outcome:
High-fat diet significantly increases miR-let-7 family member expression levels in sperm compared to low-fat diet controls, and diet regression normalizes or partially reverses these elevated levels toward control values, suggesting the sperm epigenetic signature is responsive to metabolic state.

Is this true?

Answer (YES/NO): YES